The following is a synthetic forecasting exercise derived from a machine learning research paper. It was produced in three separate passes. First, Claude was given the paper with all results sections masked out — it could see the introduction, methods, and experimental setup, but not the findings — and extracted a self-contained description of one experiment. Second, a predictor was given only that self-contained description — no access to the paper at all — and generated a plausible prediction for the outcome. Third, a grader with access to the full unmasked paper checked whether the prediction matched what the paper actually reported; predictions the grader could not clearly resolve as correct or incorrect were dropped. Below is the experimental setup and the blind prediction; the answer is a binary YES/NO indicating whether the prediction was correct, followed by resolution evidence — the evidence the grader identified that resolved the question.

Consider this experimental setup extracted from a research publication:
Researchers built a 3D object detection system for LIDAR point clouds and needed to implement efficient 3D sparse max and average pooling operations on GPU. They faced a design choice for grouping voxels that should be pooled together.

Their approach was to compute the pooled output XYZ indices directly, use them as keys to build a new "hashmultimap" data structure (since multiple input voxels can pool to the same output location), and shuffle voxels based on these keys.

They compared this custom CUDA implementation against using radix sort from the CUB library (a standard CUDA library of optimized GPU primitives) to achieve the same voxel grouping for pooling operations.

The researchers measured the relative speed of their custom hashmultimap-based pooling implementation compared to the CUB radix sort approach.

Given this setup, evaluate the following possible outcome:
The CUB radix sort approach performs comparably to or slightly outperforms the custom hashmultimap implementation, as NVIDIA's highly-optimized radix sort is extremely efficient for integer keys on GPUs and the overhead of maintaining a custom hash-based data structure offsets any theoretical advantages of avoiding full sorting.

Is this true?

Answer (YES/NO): NO